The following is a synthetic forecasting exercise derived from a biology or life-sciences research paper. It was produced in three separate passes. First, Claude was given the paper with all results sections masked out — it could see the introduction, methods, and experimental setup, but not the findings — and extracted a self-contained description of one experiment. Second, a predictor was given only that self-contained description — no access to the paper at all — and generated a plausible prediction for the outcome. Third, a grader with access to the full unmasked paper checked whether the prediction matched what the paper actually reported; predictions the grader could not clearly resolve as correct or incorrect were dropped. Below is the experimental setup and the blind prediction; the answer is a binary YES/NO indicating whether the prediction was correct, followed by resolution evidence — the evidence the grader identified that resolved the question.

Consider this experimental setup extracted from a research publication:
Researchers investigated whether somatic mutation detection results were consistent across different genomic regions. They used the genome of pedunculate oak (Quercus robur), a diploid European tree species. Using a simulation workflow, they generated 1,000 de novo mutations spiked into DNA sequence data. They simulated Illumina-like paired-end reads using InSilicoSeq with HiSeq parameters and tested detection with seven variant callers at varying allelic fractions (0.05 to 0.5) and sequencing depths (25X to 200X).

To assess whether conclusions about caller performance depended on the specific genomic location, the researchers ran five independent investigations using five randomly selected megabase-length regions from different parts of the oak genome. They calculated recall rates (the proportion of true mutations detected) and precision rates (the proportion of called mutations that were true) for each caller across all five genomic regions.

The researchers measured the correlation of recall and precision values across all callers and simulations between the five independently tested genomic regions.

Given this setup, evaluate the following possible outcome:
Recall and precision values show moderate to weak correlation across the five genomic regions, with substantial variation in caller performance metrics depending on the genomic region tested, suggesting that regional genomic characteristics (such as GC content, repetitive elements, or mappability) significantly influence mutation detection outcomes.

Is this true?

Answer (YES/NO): NO